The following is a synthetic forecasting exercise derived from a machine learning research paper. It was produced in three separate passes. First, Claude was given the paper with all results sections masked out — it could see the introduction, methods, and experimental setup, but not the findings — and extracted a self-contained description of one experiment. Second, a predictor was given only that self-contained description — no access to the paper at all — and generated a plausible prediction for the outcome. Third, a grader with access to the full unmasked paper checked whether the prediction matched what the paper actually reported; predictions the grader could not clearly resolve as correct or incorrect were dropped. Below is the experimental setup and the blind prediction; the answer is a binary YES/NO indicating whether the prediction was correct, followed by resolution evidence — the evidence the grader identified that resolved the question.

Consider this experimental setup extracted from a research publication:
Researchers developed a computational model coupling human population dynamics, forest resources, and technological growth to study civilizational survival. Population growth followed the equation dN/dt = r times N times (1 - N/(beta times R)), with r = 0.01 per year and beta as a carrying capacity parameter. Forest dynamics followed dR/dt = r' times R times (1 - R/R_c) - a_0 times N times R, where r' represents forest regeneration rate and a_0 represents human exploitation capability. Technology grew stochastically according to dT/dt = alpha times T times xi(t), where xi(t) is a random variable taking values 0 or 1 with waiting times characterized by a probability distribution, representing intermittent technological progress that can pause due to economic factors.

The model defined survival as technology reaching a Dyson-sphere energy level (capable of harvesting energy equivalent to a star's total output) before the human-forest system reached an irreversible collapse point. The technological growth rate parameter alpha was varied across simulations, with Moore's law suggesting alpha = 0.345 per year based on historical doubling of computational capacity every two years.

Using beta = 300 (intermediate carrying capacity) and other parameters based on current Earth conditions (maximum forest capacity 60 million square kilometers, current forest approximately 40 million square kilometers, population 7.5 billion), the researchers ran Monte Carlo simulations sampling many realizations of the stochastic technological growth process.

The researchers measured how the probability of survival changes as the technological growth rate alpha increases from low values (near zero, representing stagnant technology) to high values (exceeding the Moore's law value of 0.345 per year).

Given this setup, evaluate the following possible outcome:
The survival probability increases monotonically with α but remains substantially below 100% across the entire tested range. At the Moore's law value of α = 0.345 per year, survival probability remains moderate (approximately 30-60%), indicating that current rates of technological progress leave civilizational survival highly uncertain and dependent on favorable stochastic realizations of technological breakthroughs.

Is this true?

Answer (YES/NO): NO